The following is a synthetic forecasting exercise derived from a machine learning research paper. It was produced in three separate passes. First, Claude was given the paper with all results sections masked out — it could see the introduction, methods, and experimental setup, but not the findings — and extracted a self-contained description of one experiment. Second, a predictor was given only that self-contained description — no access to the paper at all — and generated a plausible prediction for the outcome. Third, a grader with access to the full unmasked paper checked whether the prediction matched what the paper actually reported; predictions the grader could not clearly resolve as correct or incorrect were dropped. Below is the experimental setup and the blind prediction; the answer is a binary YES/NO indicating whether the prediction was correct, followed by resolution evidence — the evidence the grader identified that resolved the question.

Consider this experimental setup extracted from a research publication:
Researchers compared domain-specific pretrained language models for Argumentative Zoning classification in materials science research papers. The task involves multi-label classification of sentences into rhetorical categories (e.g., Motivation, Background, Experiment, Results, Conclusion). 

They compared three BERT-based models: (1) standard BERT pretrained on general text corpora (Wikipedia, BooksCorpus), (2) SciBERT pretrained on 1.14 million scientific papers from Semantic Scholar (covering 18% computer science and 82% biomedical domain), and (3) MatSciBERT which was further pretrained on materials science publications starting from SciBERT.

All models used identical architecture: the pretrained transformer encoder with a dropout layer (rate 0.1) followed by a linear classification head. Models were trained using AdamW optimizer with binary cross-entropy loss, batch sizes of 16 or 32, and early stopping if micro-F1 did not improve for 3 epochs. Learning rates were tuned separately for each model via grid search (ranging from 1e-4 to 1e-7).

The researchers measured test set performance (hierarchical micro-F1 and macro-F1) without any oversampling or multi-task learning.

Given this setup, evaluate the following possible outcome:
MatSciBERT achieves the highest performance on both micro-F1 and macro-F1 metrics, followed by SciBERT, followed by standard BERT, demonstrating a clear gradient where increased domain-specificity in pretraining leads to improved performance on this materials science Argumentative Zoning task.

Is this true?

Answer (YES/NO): NO